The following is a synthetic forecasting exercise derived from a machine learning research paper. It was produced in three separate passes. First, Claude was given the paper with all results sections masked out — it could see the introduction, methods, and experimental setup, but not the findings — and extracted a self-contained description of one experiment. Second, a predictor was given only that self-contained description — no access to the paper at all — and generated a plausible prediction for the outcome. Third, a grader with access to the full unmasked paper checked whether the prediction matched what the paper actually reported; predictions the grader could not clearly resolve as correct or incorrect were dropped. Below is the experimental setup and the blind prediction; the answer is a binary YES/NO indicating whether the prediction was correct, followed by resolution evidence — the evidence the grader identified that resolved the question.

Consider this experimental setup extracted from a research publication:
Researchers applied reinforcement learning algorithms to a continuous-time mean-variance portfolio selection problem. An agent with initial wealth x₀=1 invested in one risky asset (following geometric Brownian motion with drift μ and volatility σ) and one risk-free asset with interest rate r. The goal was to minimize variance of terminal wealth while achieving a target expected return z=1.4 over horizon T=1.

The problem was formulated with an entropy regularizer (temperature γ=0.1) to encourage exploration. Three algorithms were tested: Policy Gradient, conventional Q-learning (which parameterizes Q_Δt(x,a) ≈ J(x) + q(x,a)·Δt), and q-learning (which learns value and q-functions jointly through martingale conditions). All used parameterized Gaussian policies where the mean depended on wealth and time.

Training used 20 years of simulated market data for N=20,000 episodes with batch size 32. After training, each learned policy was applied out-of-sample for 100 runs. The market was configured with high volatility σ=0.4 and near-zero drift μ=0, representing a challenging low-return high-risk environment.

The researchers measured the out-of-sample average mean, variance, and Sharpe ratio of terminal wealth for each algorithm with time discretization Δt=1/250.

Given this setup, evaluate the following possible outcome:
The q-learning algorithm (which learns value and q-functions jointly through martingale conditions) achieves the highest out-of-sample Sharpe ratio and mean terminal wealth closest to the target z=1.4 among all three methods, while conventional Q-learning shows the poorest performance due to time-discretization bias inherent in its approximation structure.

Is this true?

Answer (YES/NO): YES